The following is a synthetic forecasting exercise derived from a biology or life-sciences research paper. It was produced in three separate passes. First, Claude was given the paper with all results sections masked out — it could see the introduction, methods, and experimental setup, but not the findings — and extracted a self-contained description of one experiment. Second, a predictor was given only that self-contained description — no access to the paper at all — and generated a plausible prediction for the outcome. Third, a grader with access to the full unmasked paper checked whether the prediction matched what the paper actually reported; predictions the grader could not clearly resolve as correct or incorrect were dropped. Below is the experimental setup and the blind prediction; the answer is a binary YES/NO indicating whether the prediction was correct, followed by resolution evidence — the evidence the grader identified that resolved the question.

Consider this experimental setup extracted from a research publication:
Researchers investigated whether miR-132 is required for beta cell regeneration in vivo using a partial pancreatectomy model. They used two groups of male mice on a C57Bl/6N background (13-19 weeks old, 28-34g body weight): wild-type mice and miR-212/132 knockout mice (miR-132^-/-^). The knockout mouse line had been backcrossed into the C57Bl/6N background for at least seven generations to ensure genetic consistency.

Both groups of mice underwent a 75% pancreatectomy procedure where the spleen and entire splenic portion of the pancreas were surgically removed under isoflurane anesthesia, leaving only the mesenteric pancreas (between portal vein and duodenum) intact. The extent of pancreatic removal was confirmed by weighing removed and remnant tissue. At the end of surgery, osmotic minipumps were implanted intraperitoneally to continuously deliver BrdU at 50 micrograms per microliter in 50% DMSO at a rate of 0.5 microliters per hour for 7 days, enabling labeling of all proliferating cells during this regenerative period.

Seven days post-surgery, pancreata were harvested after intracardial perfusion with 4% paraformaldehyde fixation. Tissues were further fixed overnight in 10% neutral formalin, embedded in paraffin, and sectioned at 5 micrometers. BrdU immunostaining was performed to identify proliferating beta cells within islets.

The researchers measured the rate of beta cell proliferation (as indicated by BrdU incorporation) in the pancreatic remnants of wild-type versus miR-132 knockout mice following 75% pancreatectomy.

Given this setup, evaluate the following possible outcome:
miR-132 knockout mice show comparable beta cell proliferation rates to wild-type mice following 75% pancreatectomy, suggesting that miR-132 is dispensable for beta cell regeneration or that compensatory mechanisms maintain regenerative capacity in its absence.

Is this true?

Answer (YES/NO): NO